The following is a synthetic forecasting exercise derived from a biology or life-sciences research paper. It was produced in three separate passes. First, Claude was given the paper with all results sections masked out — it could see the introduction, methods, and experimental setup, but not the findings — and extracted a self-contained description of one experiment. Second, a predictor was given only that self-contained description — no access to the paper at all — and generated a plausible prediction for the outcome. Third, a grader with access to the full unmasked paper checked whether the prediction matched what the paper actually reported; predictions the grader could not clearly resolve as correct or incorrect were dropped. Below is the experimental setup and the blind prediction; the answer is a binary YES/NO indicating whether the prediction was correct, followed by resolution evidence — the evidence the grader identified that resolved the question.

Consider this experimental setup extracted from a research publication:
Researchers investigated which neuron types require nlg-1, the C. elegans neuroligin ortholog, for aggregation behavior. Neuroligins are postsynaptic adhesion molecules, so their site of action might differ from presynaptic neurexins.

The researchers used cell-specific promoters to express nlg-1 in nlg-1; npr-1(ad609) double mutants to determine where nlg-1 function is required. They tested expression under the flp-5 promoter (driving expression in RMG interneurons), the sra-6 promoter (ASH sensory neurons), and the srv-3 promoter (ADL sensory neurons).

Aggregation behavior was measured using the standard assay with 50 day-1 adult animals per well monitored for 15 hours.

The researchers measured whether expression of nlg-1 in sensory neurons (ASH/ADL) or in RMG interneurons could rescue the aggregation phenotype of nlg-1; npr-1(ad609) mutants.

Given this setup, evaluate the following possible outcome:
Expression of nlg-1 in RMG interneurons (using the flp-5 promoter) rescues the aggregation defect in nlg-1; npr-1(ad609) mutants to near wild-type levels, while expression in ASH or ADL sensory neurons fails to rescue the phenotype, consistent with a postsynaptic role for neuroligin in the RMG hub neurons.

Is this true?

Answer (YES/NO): NO